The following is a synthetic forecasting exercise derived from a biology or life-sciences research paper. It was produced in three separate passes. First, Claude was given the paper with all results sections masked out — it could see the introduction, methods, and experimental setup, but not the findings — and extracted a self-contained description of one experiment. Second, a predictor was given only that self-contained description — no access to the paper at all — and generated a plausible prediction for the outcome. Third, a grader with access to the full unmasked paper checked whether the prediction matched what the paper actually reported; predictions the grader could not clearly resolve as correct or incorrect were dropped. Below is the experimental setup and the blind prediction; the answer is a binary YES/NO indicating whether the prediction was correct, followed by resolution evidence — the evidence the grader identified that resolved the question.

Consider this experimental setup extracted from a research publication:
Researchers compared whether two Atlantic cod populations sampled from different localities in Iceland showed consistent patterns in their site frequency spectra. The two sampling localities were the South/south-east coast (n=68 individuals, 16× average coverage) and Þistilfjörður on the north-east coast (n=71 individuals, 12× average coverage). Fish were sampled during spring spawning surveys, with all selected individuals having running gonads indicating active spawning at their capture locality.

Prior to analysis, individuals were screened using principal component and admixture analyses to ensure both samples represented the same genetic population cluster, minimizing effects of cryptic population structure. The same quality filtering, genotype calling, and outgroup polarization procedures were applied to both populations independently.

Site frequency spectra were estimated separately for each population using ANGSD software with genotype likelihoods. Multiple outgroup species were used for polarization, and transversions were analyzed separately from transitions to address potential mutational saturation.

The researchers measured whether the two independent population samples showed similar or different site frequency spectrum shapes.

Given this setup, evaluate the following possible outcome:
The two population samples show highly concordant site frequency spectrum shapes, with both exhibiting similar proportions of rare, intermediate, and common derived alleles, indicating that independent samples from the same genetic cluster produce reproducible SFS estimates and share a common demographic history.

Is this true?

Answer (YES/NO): YES